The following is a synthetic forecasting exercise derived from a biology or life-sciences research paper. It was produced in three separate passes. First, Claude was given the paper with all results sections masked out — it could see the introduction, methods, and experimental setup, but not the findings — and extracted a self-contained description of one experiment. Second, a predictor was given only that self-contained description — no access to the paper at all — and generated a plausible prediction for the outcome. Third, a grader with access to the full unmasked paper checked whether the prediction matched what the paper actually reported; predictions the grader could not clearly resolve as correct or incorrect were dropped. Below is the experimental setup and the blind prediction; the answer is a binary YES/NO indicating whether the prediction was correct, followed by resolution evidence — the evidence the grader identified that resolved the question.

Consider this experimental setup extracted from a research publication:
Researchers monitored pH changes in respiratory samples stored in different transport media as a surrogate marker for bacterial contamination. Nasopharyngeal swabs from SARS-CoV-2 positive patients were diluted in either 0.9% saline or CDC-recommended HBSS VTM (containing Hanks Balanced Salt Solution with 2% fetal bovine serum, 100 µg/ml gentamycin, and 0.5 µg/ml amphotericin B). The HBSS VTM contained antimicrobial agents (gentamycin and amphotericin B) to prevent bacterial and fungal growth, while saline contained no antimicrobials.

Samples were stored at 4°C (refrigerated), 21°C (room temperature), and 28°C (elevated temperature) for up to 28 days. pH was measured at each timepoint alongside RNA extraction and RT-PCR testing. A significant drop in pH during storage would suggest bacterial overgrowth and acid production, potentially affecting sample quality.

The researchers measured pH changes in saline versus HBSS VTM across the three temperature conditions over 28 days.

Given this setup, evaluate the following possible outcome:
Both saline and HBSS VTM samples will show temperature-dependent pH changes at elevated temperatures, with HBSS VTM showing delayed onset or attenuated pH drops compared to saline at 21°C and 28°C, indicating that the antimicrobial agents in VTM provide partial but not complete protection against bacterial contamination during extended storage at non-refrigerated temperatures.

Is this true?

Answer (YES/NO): NO